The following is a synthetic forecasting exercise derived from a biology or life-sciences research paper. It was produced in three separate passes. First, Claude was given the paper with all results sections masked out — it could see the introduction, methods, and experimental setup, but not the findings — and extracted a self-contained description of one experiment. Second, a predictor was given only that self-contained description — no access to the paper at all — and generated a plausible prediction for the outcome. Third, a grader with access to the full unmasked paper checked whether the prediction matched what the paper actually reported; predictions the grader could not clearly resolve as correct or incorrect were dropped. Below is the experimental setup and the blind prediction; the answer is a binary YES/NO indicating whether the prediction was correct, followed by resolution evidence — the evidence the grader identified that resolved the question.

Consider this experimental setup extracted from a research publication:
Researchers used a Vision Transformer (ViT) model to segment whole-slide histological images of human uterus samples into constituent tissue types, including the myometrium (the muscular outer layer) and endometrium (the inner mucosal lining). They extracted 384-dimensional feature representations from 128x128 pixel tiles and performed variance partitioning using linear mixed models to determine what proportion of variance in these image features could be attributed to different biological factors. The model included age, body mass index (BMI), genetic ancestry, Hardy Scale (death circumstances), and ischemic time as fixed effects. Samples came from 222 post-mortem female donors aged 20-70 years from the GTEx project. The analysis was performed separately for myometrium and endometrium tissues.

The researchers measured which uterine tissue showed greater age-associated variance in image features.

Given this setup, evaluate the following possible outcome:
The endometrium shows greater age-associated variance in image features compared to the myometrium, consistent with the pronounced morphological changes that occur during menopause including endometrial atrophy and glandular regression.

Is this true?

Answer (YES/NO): NO